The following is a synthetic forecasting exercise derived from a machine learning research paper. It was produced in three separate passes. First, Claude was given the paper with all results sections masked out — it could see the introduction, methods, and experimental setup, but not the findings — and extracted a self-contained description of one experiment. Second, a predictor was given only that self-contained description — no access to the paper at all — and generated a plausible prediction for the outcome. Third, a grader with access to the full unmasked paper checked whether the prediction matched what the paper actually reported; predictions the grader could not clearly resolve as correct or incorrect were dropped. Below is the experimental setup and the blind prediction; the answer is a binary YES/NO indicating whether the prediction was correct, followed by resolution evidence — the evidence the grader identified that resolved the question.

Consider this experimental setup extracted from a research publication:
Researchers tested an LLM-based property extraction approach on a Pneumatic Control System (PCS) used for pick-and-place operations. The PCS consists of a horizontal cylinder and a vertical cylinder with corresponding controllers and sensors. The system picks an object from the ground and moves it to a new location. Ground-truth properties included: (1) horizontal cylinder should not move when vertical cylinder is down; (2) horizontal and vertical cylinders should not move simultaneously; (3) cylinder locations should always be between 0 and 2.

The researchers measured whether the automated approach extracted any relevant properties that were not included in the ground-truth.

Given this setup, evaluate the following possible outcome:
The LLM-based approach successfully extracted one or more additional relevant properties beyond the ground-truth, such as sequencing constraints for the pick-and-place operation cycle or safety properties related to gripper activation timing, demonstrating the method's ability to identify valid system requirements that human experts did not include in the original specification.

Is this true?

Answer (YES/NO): YES